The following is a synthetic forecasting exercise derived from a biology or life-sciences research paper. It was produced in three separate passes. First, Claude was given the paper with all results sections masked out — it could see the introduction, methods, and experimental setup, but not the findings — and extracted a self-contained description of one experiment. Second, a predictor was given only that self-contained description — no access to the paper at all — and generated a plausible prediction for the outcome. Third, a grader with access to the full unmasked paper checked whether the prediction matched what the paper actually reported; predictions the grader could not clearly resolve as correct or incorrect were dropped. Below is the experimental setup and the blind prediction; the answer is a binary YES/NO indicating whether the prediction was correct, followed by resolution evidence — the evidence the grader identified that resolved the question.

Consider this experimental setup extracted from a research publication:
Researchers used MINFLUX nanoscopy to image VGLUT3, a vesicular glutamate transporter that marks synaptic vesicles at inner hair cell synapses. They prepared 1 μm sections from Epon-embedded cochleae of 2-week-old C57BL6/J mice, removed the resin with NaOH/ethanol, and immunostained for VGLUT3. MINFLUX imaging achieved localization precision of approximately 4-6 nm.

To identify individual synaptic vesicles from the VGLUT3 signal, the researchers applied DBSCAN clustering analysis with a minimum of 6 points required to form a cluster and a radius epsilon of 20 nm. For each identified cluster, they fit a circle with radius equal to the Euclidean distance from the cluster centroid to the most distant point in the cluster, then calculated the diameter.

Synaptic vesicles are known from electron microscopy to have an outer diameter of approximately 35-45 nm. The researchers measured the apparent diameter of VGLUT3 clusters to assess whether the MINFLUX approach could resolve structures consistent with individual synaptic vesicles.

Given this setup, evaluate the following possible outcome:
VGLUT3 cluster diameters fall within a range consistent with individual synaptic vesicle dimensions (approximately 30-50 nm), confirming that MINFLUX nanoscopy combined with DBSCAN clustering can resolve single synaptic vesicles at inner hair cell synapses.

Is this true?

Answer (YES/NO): YES